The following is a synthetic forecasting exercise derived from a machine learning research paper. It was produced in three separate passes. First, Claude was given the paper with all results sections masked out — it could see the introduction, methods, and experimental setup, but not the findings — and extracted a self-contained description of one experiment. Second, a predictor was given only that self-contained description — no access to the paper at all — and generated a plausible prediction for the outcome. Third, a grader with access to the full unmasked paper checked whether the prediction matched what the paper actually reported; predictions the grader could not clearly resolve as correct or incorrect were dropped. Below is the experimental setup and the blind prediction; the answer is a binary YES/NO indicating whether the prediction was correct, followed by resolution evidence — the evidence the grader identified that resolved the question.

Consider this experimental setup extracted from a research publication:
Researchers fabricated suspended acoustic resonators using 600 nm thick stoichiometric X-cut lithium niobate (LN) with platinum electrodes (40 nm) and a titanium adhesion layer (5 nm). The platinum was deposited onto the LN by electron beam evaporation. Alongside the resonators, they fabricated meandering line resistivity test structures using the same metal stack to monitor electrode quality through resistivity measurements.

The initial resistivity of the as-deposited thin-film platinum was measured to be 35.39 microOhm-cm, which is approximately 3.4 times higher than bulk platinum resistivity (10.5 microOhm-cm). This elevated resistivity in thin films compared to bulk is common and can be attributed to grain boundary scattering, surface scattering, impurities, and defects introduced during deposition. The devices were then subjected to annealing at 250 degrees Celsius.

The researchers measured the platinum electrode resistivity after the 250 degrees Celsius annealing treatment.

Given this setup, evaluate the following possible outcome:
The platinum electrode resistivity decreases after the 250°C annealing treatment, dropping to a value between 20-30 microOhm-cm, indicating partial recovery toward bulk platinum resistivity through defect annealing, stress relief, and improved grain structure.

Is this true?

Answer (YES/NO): YES